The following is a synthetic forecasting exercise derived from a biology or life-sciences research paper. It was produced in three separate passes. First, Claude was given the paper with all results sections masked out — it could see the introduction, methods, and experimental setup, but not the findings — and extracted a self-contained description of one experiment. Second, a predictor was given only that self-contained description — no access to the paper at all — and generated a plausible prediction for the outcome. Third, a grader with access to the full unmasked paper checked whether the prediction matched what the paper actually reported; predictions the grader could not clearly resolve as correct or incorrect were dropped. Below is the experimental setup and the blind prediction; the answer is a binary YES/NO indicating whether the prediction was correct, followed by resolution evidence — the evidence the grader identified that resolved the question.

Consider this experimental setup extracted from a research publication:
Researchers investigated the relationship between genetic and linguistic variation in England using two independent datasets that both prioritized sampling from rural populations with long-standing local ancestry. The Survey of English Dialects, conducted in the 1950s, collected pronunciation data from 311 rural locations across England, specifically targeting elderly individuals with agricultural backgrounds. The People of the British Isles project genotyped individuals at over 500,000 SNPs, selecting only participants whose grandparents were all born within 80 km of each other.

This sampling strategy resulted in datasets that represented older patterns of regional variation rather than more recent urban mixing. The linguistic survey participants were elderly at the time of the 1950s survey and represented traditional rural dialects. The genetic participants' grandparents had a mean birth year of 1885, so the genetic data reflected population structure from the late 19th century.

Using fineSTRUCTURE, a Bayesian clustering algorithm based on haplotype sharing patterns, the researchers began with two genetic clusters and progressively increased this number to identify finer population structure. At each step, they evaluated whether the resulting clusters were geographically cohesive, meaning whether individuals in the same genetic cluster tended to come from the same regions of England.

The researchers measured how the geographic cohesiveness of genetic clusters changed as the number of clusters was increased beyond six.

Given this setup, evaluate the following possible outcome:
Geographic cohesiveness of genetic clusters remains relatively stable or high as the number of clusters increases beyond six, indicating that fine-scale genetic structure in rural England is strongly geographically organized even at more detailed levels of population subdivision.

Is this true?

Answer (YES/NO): NO